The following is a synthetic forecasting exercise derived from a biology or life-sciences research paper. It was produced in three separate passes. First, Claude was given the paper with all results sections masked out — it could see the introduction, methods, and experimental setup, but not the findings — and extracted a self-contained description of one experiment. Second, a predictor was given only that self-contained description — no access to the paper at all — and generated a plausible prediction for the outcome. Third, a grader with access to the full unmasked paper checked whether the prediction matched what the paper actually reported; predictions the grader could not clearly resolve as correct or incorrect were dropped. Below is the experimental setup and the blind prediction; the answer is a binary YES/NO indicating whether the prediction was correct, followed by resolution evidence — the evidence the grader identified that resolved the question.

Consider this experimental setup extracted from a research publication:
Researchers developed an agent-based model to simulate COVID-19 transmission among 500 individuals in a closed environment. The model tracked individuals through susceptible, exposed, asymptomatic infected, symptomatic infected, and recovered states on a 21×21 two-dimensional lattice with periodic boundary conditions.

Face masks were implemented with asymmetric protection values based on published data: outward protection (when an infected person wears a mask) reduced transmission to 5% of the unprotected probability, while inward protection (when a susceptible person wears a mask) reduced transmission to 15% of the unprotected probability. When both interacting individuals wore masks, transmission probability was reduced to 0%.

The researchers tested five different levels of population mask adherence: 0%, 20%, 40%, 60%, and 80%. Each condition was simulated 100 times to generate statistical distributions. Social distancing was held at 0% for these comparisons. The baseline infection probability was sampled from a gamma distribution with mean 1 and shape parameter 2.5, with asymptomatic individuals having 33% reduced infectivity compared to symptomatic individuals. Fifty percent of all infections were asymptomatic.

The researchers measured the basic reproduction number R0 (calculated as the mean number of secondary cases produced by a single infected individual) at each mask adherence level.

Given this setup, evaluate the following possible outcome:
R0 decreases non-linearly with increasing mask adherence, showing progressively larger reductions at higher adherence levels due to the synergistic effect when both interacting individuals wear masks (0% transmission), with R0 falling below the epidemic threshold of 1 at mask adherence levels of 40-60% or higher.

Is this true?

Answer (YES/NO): NO